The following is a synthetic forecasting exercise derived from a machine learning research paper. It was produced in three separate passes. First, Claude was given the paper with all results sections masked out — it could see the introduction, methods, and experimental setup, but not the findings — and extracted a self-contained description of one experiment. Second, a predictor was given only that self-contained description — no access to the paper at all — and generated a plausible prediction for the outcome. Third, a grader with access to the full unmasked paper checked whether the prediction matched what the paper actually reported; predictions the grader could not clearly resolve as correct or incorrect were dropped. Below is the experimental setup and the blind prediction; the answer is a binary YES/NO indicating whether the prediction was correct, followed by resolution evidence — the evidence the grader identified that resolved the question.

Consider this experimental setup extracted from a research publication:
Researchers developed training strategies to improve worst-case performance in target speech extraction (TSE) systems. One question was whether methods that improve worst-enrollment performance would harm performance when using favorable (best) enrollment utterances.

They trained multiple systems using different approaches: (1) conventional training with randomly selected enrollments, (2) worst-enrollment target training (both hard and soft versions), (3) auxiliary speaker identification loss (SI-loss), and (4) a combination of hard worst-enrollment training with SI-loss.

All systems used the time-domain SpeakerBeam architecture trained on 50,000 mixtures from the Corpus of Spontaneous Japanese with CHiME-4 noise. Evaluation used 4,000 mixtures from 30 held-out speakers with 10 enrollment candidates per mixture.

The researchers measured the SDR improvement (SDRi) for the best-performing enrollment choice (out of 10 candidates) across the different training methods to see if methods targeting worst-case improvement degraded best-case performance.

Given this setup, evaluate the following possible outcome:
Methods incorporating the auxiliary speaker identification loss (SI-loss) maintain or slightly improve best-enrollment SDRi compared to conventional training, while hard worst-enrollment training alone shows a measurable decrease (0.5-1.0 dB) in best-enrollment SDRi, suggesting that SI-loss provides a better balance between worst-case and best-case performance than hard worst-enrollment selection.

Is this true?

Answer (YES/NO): NO